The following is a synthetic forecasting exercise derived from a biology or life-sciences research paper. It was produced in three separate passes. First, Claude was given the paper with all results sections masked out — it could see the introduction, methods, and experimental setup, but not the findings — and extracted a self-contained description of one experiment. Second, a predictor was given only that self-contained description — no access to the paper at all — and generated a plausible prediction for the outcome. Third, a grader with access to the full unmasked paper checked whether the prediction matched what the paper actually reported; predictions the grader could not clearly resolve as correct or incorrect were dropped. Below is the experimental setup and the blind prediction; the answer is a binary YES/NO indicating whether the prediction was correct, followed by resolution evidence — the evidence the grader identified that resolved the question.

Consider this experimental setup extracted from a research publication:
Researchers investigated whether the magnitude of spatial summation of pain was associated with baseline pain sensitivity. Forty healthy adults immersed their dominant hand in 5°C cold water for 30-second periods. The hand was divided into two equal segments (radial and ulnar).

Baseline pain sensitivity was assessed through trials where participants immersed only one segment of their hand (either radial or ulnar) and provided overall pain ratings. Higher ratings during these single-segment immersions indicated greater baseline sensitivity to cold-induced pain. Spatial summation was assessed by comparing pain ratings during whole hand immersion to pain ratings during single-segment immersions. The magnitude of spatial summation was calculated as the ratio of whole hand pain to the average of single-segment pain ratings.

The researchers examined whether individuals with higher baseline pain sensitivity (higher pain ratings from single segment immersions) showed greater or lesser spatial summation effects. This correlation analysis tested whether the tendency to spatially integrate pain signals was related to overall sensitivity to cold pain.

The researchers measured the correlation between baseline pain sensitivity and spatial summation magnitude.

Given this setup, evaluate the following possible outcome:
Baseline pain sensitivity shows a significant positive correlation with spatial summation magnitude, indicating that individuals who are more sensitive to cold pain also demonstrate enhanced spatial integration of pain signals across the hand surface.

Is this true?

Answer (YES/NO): NO